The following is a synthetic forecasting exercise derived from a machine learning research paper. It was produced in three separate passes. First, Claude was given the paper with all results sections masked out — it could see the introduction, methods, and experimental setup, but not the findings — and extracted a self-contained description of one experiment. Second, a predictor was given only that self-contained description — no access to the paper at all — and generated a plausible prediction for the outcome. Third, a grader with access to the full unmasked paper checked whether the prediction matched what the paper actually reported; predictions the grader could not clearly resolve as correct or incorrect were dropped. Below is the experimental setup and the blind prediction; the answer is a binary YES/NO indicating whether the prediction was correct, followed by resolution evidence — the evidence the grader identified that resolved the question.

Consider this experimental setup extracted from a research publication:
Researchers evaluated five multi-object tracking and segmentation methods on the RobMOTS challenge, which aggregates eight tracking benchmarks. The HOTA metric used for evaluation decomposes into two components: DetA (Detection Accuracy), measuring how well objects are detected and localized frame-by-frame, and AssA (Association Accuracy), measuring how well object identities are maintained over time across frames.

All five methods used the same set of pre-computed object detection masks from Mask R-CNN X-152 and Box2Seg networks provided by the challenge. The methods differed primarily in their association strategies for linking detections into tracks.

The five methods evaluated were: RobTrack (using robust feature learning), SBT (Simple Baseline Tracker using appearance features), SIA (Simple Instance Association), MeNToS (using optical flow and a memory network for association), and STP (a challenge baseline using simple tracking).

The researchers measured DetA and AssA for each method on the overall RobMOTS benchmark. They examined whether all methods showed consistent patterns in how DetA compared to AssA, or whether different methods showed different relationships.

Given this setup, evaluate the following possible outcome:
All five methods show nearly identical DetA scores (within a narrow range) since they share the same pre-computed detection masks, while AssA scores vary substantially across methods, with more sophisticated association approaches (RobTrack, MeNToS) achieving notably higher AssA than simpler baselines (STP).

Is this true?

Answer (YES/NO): NO